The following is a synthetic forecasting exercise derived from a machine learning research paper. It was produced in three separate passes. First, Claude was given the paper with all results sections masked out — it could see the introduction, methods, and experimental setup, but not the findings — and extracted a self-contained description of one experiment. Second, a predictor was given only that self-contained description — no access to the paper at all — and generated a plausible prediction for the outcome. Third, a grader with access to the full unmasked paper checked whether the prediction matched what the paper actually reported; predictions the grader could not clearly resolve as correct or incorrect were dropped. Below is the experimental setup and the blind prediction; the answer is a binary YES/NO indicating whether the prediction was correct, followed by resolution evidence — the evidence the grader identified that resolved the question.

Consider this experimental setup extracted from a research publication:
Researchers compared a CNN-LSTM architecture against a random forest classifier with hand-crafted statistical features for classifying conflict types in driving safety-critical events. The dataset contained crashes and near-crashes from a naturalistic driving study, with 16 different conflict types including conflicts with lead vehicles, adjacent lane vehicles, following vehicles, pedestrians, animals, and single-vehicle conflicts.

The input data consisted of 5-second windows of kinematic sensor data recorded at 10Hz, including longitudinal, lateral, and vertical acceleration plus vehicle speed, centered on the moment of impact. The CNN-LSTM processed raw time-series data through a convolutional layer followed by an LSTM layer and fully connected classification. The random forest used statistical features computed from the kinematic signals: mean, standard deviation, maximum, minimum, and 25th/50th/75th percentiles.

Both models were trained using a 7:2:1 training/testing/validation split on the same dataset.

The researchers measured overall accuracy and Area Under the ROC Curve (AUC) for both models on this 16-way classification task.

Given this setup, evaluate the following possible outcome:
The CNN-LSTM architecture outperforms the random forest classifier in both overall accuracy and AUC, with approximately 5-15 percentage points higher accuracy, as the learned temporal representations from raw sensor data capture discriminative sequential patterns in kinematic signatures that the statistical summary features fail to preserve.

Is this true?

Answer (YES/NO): NO